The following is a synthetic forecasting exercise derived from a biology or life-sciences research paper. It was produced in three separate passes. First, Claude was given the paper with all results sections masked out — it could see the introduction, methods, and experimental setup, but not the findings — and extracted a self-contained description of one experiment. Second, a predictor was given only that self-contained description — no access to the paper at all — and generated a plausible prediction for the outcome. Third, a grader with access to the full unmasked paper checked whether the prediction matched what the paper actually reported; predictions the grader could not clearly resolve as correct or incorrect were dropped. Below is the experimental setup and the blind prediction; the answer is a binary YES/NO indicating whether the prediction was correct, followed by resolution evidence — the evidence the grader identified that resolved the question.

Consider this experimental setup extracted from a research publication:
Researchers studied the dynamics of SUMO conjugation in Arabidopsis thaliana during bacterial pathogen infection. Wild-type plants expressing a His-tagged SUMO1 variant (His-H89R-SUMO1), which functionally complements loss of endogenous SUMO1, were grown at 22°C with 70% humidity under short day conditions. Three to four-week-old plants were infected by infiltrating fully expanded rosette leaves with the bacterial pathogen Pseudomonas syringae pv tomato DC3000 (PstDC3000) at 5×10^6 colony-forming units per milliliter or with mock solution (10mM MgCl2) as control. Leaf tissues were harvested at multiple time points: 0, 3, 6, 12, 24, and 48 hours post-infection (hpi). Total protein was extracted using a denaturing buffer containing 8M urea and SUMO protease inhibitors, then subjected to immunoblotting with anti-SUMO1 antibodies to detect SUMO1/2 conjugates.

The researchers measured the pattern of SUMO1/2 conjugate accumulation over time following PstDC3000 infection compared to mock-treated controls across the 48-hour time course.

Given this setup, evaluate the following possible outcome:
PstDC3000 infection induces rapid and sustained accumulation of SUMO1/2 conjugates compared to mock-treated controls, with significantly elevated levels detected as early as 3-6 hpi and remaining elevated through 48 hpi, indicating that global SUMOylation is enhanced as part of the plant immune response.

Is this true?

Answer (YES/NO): NO